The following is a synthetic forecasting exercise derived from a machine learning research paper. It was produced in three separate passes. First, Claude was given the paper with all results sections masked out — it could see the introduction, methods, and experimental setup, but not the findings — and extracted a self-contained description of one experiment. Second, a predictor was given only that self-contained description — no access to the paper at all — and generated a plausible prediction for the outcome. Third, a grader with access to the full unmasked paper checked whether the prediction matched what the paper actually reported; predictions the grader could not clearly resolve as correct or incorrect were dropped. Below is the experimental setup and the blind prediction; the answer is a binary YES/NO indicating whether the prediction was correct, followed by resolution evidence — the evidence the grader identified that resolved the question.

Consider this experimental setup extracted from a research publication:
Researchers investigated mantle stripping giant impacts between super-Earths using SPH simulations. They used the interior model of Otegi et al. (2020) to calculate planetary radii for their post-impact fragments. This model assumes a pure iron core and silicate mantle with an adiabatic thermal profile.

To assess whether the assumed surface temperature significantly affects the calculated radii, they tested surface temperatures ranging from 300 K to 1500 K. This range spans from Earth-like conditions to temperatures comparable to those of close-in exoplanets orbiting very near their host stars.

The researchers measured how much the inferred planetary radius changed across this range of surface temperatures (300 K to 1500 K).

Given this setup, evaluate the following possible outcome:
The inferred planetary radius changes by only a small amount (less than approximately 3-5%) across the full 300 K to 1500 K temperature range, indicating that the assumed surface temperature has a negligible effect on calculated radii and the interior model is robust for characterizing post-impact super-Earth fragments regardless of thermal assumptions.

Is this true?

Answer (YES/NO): YES